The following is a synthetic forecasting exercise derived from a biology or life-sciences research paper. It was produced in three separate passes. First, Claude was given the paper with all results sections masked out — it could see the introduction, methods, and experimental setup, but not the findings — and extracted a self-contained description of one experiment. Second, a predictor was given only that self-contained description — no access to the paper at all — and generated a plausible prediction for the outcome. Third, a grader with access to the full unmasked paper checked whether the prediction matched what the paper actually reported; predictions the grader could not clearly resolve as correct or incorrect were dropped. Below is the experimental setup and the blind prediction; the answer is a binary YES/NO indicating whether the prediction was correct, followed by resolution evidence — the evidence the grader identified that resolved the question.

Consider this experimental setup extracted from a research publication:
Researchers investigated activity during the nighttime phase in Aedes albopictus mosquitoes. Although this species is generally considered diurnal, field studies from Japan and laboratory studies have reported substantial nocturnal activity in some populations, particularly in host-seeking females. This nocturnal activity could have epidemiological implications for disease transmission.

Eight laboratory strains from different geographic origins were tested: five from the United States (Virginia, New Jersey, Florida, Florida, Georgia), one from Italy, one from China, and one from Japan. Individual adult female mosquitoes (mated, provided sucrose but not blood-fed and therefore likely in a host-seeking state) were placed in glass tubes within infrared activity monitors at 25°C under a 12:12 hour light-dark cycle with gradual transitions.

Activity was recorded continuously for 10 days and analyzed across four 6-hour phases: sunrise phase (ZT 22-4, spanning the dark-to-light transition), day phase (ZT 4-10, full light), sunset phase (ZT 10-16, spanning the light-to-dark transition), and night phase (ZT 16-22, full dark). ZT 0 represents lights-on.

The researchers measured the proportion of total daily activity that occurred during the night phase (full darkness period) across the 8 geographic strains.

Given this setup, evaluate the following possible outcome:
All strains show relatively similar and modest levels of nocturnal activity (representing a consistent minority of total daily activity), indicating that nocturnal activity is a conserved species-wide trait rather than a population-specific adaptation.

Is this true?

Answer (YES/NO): YES